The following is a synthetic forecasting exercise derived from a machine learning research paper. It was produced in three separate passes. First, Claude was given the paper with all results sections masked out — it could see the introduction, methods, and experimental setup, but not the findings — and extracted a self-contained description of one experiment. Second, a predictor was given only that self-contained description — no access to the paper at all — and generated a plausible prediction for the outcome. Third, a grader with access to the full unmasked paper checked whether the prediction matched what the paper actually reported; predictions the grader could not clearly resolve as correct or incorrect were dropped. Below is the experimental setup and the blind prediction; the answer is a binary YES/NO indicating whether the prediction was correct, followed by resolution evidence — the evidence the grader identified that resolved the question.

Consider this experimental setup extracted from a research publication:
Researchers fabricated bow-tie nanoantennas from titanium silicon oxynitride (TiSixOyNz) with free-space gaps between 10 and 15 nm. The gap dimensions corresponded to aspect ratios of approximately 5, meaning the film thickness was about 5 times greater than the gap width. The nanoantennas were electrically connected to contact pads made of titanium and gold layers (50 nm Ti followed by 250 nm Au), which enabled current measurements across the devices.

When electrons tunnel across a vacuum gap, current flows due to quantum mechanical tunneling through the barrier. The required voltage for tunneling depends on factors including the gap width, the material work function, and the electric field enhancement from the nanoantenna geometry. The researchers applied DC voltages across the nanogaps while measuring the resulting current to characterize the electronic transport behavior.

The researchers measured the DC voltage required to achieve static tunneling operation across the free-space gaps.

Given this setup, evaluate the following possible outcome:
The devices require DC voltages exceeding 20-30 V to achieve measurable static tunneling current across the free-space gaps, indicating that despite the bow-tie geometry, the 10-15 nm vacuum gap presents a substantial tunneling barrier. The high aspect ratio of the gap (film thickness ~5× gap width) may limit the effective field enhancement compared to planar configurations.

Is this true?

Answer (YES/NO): NO